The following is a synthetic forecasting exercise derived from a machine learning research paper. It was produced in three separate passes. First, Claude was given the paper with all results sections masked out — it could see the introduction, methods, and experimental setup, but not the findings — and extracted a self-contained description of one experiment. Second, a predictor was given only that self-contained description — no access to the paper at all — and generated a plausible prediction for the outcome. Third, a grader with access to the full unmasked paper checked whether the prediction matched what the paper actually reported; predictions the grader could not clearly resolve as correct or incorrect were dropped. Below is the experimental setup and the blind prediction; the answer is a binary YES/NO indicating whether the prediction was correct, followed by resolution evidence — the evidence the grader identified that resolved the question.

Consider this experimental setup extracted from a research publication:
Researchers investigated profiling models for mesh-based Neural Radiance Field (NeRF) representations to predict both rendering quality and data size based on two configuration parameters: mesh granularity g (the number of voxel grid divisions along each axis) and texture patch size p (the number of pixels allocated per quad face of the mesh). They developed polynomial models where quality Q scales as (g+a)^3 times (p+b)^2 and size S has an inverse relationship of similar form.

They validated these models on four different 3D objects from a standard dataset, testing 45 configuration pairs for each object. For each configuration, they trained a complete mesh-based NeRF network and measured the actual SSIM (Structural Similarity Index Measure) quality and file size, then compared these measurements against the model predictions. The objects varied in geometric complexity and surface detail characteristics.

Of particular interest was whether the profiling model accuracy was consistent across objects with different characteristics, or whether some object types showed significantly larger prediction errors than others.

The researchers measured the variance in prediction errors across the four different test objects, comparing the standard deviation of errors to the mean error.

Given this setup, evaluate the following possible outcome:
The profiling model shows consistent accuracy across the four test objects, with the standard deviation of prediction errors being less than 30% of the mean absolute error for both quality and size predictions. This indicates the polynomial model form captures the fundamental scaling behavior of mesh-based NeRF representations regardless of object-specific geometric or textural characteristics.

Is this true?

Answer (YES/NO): NO